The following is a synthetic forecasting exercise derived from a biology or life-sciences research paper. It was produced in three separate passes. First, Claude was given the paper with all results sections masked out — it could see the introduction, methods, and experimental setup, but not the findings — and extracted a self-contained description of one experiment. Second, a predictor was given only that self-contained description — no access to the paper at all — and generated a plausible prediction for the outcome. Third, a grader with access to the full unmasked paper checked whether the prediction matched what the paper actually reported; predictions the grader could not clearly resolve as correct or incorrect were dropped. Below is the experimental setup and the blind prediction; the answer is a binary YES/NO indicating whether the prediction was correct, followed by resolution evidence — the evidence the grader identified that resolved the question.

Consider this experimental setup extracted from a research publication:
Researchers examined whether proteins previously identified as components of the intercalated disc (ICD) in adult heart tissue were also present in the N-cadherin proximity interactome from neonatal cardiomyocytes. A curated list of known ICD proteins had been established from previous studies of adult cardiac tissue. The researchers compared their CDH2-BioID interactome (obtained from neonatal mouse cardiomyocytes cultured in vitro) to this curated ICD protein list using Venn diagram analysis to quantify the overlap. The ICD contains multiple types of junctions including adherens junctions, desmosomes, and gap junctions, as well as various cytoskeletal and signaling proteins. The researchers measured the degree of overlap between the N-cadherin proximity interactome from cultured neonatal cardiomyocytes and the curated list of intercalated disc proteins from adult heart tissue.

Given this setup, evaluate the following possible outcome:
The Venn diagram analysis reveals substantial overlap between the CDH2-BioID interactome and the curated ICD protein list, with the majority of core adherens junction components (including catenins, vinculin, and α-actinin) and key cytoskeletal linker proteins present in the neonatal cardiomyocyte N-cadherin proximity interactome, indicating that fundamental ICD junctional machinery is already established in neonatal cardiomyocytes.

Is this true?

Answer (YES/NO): NO